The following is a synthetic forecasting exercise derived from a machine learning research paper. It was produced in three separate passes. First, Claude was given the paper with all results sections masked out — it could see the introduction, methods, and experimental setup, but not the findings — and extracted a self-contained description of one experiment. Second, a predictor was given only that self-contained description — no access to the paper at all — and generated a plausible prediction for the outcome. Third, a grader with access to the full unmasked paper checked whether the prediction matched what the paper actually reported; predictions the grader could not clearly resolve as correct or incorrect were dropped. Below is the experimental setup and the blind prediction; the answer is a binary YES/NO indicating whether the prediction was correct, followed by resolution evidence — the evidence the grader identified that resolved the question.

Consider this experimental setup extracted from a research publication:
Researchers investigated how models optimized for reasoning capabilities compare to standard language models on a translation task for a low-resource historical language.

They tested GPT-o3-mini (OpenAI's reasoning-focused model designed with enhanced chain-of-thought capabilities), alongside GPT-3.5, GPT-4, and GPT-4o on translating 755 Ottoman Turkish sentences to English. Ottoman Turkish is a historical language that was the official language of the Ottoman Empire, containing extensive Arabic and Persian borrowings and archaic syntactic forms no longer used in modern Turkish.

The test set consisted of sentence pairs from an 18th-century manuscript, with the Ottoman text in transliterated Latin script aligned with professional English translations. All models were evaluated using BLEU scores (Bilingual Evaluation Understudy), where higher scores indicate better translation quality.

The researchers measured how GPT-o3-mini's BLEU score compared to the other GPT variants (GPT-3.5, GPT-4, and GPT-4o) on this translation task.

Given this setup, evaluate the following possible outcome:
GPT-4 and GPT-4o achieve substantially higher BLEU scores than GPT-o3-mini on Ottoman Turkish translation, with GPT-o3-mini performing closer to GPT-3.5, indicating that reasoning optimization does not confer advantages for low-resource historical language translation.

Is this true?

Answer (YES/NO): YES